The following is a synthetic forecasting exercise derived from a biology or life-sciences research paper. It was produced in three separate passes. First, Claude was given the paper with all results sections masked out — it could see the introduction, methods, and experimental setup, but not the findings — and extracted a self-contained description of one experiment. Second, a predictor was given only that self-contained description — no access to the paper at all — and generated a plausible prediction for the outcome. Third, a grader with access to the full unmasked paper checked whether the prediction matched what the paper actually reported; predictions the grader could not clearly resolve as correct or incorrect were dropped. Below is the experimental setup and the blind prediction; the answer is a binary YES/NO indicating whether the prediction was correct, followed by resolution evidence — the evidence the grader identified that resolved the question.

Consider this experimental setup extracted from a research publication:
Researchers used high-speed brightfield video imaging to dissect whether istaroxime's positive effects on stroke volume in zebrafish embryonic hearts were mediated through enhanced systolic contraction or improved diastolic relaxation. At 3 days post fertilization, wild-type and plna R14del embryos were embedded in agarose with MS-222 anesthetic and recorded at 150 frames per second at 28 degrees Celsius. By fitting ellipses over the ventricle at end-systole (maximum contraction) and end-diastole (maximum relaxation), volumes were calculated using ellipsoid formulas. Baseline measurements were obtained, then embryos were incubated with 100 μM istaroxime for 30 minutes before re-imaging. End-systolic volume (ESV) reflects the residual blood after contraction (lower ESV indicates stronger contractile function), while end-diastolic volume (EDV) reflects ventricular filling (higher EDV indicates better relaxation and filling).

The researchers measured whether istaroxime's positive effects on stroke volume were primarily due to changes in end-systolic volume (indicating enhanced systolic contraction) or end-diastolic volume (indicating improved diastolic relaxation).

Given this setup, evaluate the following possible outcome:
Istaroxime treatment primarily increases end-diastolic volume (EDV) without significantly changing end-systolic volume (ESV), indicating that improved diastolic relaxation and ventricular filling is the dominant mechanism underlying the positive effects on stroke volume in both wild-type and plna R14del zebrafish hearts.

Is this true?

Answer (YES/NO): YES